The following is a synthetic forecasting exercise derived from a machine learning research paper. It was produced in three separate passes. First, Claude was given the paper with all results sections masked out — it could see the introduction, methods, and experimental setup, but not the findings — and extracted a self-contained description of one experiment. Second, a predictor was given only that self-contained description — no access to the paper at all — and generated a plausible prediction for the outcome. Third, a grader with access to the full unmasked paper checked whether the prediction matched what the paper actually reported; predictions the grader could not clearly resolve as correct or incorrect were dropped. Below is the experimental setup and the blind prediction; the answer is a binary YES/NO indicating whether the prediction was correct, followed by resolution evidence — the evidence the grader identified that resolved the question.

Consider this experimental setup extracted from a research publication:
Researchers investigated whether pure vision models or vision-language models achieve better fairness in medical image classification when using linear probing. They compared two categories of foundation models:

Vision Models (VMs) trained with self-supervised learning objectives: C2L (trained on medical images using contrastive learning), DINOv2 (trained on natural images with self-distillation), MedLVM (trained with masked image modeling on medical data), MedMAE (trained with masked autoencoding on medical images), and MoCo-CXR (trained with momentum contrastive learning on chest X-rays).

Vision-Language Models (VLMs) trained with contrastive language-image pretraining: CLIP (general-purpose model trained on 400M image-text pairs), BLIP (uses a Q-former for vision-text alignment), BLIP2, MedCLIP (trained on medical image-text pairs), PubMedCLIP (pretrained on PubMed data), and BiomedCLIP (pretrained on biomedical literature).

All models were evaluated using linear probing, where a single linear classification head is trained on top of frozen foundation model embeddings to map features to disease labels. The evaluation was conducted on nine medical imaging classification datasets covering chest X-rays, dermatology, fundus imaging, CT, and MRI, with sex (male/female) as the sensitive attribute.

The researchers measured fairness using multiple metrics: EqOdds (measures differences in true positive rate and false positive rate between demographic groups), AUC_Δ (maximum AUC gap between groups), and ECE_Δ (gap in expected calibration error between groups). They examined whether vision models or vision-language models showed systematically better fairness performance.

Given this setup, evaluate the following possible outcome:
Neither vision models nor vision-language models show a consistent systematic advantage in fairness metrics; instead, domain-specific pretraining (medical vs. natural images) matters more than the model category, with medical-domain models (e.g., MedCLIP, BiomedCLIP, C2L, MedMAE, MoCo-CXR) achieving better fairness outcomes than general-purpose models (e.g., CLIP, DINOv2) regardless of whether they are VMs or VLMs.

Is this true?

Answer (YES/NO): NO